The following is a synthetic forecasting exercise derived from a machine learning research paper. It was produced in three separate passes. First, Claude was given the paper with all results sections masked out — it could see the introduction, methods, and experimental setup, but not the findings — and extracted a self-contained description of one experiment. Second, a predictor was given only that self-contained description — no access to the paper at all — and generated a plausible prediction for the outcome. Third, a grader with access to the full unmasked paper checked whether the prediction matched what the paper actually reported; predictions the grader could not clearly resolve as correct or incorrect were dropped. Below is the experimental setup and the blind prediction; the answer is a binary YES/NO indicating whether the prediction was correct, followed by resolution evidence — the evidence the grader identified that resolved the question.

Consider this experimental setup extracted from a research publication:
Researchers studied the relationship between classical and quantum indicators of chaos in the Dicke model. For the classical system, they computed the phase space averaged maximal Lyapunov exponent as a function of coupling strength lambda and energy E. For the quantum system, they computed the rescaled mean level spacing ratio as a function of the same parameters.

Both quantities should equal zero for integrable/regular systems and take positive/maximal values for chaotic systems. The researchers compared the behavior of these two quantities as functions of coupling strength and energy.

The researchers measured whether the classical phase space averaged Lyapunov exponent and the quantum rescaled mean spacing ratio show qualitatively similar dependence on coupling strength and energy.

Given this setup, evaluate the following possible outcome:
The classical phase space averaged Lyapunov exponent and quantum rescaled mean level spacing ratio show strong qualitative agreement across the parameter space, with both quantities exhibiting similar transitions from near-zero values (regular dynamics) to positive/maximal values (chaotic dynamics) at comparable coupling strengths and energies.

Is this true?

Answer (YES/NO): YES